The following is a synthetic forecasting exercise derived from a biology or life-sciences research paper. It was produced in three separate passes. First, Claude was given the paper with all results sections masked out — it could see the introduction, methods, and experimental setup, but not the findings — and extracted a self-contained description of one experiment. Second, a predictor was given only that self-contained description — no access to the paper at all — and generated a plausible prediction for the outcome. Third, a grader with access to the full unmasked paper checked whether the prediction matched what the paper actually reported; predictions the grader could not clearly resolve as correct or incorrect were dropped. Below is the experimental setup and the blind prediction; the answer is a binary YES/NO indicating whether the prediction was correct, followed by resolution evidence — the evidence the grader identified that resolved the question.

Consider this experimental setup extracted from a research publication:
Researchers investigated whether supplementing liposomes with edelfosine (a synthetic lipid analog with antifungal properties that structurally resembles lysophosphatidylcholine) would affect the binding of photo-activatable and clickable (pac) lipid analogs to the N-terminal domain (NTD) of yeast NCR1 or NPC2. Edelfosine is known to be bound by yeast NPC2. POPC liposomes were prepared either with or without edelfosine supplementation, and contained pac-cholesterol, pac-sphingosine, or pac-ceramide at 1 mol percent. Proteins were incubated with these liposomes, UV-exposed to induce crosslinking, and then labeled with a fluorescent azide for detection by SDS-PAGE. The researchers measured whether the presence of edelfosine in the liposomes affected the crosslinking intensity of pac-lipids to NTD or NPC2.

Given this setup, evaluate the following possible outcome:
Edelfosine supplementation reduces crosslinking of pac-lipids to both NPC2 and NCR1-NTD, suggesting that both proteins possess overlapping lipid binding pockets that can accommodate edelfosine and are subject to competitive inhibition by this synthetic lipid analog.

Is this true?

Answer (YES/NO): NO